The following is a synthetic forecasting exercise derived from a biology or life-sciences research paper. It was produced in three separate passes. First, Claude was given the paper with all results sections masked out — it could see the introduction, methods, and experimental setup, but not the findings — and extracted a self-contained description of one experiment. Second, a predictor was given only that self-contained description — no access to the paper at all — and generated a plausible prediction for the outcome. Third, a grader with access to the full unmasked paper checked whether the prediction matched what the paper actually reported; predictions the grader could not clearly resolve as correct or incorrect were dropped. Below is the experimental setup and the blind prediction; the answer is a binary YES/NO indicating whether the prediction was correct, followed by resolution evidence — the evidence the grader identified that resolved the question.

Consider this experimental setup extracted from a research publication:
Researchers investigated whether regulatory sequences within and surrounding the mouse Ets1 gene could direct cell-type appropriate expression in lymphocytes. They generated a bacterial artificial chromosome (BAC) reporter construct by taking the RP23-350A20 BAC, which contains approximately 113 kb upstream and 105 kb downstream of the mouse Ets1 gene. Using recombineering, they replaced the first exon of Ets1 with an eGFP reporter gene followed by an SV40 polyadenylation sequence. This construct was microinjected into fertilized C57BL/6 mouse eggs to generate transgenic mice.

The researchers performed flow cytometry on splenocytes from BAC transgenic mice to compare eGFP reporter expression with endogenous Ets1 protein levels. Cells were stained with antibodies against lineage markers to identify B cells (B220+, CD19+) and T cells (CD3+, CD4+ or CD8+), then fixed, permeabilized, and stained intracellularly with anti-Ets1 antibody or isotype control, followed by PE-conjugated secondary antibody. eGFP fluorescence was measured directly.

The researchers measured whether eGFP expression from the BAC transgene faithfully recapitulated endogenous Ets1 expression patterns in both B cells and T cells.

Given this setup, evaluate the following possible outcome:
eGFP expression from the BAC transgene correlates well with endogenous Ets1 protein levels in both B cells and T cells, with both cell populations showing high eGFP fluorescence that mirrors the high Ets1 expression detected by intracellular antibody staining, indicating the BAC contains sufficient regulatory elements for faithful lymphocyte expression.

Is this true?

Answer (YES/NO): NO